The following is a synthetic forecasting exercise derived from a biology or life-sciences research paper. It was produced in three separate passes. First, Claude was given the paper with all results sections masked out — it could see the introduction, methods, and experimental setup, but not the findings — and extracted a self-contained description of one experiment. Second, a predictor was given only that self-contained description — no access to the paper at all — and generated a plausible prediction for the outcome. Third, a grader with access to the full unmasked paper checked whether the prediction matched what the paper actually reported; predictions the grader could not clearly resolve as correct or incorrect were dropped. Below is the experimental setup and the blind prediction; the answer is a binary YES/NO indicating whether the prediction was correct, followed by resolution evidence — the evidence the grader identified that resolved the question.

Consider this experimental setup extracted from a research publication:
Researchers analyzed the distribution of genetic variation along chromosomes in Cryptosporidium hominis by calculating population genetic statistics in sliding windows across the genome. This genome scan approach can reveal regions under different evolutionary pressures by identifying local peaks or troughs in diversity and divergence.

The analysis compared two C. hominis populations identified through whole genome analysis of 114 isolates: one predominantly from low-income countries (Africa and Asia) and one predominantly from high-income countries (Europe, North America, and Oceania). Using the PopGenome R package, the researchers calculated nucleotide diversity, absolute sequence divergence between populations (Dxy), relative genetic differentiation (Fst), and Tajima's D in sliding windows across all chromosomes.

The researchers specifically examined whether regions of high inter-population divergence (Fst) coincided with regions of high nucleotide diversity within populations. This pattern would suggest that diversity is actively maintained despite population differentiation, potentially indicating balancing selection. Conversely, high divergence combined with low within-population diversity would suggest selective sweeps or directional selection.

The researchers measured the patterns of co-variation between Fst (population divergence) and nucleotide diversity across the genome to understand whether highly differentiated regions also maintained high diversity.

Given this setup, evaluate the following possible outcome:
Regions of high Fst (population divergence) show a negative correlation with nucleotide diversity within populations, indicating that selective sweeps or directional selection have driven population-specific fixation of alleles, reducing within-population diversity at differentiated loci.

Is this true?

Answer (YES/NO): NO